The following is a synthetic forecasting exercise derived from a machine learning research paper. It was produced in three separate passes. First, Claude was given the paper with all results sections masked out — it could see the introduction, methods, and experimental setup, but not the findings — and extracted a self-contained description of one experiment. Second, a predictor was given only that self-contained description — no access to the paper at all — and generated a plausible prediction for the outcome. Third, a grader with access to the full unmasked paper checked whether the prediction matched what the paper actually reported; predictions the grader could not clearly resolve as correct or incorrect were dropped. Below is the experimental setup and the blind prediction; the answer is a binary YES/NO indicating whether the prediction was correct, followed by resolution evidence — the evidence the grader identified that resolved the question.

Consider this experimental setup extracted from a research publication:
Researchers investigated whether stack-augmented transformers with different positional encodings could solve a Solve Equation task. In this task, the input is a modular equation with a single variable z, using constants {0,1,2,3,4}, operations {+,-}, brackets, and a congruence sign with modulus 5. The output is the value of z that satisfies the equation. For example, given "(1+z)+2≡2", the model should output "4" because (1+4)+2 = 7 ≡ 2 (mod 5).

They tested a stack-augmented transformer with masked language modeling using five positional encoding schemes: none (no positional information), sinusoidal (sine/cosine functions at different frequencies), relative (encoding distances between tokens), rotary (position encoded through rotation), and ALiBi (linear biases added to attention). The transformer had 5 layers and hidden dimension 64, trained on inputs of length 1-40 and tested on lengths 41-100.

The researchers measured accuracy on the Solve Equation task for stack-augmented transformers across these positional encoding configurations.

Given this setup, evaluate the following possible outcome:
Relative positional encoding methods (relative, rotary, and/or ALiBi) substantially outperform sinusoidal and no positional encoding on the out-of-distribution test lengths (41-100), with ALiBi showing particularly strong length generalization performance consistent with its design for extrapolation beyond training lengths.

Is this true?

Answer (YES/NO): NO